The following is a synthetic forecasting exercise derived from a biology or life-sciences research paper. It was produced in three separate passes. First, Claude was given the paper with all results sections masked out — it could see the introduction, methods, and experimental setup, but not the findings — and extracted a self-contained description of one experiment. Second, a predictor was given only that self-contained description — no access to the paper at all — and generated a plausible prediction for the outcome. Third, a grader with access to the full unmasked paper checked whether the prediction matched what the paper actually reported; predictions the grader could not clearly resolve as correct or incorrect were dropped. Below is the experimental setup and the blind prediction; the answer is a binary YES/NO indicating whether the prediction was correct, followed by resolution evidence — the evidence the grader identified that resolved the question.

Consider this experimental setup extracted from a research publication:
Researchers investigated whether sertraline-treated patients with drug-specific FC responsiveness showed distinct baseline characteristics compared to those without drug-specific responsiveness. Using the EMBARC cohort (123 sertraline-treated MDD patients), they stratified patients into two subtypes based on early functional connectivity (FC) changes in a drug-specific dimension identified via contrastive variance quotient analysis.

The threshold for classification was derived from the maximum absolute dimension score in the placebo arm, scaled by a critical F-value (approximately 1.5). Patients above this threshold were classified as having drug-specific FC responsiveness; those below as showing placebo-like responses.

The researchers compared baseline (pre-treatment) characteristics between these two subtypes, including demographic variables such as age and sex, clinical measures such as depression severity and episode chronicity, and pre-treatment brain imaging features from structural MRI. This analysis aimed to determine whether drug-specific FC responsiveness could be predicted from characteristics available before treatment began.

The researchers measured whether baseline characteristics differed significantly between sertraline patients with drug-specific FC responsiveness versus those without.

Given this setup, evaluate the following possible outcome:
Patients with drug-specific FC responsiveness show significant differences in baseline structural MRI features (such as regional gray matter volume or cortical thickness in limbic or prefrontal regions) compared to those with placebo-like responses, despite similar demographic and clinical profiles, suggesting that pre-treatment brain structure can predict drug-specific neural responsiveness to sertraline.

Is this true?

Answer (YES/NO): NO